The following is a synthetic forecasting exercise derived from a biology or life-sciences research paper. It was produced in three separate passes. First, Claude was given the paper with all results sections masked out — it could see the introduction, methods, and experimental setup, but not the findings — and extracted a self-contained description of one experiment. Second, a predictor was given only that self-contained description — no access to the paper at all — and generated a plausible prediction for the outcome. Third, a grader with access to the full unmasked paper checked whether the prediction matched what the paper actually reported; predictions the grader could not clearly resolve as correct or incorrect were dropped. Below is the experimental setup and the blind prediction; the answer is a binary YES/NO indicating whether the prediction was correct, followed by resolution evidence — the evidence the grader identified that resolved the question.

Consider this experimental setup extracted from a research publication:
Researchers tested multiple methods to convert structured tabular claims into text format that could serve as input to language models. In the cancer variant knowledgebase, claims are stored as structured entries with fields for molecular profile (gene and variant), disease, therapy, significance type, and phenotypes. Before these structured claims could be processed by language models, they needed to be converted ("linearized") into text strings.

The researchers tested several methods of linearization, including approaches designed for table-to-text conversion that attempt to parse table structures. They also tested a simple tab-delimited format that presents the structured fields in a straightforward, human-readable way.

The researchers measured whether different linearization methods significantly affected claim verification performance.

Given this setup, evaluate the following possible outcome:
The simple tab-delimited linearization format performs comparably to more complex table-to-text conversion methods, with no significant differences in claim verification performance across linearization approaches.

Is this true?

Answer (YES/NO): YES